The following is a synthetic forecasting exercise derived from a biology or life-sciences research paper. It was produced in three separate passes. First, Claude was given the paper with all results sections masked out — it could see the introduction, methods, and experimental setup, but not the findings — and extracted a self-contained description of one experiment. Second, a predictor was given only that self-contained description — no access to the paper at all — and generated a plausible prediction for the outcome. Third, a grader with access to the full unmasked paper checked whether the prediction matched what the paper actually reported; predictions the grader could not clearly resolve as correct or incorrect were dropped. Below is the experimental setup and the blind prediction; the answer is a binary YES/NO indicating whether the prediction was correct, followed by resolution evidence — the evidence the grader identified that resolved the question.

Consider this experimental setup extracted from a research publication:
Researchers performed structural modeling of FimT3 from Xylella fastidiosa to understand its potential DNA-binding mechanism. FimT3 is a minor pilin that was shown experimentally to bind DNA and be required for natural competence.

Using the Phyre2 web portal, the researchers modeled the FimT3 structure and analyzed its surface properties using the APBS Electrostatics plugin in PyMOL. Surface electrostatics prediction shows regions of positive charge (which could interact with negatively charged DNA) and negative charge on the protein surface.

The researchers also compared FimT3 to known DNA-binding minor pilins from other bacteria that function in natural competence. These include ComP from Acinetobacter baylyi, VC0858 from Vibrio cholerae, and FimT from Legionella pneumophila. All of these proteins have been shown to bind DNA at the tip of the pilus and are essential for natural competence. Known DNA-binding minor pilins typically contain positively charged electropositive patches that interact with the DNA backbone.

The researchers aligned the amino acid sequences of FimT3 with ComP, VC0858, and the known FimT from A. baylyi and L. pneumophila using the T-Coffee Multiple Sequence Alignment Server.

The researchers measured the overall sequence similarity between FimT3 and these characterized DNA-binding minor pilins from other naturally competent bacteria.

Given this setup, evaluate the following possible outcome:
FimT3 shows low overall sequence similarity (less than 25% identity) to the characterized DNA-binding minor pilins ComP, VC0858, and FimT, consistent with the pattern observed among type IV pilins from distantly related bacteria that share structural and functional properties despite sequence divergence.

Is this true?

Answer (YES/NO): NO